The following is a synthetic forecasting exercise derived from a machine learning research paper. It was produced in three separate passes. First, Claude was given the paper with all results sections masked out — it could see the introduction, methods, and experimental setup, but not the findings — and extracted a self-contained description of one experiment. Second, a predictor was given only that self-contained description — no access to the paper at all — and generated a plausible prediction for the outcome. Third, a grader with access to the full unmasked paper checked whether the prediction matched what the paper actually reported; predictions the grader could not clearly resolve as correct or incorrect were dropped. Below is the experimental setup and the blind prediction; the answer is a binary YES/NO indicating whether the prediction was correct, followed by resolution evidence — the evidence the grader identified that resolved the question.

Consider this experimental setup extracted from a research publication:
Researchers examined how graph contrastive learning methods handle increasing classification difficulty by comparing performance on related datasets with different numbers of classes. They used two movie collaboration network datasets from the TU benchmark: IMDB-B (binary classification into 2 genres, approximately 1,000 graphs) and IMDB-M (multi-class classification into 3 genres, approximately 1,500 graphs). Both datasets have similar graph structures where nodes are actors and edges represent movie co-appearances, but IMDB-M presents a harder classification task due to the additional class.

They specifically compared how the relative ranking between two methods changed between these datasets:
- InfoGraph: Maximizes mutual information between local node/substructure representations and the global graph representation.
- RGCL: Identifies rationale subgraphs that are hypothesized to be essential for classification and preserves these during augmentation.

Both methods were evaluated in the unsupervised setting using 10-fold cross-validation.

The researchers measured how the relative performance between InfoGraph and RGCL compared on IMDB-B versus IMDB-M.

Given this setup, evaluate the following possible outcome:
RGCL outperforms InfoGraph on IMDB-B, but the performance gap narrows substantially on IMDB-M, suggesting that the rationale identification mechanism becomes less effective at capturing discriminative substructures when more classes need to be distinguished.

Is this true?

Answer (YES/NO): NO